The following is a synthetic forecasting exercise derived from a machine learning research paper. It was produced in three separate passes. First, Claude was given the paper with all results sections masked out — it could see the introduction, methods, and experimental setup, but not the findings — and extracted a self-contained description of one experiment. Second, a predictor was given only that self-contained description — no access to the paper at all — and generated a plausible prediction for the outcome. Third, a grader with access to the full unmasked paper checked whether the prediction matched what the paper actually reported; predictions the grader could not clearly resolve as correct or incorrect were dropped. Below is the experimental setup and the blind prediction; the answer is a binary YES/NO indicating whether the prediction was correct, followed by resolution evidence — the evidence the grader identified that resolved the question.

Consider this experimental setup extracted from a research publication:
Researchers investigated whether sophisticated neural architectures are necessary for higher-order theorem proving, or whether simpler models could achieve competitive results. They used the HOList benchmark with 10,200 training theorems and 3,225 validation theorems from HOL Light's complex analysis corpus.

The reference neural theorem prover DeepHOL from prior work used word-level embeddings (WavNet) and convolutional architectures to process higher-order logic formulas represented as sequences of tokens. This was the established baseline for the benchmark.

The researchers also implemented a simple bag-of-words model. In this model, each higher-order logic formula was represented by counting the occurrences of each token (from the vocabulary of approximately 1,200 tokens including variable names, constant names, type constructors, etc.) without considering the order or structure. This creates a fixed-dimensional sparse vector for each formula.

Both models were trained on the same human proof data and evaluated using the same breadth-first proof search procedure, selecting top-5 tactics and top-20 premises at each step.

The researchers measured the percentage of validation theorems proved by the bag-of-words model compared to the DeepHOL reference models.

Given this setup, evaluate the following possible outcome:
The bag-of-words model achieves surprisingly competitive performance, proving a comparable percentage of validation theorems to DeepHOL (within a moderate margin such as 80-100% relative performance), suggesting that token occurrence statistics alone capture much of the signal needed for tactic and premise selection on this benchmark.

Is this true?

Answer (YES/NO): NO